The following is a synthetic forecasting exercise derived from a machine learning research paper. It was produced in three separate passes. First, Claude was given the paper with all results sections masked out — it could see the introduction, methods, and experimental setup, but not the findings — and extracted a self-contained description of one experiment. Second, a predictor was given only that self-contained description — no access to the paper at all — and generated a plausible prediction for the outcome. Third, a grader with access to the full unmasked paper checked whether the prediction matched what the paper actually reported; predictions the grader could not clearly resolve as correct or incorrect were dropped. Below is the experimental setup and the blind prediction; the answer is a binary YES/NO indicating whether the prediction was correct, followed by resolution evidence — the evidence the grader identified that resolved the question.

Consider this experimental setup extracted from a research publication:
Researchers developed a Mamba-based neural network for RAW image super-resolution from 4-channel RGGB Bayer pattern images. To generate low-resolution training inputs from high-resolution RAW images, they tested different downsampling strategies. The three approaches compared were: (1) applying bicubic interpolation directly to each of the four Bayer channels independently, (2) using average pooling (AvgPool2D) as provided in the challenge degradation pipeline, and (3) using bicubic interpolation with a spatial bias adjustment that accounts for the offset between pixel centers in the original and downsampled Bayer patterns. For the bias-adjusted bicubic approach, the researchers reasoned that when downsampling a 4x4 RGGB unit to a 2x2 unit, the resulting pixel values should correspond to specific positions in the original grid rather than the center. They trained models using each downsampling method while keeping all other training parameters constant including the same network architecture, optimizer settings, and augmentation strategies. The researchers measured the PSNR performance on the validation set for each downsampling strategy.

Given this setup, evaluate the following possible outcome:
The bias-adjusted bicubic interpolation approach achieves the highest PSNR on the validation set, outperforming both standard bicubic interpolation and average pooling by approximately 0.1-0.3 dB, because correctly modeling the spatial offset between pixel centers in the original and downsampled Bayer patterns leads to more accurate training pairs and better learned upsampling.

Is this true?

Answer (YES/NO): NO